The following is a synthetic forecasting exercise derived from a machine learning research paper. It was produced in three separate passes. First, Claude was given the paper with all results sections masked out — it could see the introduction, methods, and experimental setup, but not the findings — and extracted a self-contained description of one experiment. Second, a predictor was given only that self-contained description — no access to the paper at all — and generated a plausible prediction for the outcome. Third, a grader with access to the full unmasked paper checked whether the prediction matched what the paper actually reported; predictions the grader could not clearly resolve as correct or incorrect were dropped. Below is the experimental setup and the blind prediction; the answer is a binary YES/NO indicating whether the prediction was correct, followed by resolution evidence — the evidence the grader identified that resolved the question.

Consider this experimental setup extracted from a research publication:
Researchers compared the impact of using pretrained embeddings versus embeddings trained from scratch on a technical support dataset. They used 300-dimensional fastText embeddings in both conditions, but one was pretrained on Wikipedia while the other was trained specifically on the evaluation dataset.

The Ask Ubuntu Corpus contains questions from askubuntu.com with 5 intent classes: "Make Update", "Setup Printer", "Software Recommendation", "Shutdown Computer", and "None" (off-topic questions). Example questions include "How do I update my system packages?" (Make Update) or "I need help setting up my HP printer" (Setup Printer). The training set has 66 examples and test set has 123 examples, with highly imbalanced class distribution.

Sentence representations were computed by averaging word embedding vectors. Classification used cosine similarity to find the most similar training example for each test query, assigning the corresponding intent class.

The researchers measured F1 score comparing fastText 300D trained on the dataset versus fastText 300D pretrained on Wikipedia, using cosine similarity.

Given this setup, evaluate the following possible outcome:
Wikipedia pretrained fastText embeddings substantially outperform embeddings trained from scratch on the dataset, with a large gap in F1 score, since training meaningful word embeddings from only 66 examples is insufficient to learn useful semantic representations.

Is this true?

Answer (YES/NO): YES